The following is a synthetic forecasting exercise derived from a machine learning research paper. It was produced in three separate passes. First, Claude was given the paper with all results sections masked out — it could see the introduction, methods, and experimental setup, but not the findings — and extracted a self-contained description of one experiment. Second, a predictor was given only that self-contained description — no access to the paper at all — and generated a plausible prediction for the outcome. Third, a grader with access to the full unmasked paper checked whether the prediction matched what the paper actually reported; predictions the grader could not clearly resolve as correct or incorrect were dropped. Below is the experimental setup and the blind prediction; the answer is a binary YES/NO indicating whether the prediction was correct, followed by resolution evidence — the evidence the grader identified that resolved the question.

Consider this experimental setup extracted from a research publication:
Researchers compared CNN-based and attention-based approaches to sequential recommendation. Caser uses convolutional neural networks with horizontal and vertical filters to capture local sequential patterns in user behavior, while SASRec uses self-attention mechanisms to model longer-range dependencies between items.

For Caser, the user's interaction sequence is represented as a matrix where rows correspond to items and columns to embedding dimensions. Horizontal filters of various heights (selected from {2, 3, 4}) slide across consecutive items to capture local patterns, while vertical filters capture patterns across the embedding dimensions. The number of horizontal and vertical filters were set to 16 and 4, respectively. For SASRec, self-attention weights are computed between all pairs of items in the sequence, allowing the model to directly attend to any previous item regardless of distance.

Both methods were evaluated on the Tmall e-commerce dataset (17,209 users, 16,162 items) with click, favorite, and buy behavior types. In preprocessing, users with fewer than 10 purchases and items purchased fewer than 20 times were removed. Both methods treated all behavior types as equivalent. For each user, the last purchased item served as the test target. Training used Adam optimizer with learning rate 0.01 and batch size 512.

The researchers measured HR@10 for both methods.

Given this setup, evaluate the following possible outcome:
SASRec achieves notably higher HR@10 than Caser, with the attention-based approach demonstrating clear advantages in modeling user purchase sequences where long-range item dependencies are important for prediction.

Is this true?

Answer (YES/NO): YES